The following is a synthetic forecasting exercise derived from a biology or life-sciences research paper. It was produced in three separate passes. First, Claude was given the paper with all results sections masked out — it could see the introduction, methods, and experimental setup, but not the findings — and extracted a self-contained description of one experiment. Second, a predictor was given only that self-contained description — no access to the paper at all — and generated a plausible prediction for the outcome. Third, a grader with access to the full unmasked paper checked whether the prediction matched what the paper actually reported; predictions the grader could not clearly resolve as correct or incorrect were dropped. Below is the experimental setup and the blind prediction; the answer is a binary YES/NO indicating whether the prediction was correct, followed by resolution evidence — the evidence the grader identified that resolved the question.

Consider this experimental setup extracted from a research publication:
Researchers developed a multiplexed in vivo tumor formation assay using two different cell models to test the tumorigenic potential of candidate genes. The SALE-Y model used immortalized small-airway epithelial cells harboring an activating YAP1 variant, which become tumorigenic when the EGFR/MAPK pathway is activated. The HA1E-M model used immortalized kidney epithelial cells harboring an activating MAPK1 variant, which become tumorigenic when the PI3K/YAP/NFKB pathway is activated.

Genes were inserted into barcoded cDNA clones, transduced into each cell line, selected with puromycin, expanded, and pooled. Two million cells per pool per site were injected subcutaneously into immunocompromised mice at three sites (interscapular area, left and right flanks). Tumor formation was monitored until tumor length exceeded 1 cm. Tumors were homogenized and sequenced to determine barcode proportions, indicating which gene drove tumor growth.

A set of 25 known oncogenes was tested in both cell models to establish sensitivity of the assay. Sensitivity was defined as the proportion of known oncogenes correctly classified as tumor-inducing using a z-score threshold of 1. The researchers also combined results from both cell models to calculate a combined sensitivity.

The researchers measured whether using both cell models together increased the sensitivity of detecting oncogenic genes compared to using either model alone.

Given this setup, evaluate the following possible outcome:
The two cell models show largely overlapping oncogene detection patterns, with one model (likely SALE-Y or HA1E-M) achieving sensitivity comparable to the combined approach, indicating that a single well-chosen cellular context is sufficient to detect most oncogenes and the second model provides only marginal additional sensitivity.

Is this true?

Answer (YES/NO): NO